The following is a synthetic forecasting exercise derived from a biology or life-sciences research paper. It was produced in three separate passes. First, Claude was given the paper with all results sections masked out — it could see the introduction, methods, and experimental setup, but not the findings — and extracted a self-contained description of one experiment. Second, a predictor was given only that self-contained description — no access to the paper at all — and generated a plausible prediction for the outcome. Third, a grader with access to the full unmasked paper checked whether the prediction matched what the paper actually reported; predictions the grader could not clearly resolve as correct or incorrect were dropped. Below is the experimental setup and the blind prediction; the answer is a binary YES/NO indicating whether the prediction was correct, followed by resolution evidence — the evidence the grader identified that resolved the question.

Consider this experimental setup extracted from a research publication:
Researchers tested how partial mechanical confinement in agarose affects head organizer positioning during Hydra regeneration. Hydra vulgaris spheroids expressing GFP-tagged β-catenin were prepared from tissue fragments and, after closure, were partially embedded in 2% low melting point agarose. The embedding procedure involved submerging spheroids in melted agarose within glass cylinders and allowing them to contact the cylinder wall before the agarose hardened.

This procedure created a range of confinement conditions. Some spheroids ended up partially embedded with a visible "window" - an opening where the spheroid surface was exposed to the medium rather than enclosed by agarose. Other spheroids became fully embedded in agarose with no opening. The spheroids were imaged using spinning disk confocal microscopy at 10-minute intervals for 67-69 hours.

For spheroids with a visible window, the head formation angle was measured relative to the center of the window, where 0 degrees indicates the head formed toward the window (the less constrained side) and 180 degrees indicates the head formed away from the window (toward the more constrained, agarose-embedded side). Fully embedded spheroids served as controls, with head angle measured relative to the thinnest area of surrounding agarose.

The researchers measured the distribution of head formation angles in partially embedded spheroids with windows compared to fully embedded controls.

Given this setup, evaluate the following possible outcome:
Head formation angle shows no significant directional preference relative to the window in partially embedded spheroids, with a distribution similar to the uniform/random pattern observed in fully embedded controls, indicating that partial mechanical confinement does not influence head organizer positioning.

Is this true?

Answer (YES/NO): NO